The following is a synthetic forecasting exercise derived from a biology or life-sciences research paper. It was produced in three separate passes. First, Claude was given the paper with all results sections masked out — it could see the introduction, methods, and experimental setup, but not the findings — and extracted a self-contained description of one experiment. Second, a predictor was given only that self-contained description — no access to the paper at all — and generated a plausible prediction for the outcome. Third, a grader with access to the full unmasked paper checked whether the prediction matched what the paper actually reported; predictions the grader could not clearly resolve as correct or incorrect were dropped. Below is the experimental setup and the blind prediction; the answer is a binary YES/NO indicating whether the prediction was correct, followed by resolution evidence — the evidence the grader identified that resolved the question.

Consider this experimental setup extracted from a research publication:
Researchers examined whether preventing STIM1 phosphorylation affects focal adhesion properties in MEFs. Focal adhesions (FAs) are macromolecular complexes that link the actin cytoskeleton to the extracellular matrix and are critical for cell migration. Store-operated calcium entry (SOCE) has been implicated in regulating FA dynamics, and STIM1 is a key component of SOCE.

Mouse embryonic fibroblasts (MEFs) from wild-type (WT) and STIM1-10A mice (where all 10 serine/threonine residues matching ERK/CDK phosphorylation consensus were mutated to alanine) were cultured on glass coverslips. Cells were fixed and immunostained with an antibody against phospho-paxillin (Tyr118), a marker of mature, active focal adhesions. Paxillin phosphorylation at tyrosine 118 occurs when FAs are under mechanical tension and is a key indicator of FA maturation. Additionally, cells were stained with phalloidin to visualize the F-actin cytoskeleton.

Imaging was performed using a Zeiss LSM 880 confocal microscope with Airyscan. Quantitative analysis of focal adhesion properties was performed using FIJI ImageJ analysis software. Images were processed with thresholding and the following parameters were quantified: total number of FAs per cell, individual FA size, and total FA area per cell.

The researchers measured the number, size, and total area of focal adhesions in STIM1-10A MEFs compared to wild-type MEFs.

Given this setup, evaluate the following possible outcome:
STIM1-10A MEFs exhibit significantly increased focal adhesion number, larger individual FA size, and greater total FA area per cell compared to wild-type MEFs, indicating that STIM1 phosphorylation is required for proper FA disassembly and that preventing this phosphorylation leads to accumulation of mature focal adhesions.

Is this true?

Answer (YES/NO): NO